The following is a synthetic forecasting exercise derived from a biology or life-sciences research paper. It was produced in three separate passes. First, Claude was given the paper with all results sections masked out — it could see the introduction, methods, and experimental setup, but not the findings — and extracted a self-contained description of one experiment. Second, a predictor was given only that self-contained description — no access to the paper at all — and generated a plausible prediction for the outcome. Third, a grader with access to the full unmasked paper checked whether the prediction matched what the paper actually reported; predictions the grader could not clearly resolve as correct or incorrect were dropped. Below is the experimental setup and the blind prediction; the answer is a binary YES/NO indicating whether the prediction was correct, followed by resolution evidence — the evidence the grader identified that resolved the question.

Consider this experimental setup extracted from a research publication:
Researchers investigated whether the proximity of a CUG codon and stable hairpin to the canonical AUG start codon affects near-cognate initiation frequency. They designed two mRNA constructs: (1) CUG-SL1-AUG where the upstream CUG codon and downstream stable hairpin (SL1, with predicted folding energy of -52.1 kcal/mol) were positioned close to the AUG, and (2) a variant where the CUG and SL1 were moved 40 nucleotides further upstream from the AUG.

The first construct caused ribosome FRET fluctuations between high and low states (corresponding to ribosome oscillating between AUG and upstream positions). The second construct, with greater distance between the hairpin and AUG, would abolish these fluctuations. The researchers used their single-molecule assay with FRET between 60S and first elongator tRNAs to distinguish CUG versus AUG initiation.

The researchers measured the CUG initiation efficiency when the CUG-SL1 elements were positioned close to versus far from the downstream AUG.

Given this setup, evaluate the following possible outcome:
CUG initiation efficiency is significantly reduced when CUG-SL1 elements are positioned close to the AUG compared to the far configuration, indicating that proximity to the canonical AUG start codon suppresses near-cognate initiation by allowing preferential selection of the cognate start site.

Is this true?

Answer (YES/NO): NO